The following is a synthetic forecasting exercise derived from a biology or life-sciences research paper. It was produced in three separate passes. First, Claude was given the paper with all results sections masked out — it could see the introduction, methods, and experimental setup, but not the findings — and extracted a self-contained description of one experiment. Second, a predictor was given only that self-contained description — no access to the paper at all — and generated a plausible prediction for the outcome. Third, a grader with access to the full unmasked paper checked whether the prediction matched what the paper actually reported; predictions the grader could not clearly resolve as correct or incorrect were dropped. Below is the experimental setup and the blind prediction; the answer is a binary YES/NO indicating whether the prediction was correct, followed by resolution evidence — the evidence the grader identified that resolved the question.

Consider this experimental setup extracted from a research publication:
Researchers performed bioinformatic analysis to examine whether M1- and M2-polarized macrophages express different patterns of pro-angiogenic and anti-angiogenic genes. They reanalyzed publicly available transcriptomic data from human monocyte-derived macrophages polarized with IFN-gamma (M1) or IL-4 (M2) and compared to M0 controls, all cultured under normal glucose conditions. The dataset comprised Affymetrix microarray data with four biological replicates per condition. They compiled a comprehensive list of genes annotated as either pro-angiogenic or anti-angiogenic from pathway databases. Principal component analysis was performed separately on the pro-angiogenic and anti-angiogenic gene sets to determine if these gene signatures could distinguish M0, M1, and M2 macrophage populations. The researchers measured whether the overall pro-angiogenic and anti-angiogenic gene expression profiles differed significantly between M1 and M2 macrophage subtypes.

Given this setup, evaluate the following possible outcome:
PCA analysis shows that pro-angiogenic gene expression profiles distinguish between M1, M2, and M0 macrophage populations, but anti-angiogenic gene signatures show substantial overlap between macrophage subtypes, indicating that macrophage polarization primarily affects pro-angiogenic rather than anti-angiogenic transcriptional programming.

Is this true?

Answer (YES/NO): NO